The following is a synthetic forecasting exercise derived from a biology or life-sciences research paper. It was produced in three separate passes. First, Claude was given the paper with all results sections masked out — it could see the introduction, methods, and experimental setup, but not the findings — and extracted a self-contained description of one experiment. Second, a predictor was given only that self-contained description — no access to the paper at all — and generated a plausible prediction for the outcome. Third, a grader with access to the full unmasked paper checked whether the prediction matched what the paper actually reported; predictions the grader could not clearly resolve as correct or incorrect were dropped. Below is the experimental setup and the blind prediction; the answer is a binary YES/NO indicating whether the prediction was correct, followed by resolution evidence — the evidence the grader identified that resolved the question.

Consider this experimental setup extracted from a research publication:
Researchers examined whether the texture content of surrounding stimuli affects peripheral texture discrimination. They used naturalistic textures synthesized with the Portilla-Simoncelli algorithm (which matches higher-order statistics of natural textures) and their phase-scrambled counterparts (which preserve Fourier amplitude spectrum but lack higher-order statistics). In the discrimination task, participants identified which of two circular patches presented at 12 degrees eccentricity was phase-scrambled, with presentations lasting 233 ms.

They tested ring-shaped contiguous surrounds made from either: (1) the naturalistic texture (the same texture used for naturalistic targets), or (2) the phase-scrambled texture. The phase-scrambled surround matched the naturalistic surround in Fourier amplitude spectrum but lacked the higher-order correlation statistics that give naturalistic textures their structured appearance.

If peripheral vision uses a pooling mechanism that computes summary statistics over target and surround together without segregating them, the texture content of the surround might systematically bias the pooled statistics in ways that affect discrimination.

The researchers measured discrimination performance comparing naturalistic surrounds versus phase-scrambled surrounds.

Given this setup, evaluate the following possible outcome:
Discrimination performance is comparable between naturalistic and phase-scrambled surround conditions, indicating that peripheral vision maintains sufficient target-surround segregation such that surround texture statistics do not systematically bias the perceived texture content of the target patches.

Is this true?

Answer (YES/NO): NO